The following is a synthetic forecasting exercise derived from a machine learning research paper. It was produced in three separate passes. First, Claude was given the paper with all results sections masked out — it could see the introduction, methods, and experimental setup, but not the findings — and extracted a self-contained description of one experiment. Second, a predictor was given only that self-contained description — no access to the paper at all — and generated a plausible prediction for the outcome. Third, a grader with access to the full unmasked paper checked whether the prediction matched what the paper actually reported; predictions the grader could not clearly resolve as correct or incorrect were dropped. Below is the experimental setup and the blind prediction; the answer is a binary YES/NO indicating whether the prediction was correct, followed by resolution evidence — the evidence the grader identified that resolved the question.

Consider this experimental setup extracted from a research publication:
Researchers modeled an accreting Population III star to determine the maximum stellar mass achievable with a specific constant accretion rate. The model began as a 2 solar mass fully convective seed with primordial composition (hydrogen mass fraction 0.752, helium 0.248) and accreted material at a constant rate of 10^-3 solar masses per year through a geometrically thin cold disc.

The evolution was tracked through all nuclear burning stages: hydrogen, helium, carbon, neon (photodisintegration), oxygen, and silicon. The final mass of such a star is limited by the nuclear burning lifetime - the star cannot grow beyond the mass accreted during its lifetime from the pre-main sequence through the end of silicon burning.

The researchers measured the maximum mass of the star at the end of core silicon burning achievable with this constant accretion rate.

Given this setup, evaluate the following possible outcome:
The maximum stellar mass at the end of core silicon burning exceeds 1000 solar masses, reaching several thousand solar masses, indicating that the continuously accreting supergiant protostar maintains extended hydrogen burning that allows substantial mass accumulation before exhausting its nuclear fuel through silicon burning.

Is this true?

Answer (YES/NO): YES